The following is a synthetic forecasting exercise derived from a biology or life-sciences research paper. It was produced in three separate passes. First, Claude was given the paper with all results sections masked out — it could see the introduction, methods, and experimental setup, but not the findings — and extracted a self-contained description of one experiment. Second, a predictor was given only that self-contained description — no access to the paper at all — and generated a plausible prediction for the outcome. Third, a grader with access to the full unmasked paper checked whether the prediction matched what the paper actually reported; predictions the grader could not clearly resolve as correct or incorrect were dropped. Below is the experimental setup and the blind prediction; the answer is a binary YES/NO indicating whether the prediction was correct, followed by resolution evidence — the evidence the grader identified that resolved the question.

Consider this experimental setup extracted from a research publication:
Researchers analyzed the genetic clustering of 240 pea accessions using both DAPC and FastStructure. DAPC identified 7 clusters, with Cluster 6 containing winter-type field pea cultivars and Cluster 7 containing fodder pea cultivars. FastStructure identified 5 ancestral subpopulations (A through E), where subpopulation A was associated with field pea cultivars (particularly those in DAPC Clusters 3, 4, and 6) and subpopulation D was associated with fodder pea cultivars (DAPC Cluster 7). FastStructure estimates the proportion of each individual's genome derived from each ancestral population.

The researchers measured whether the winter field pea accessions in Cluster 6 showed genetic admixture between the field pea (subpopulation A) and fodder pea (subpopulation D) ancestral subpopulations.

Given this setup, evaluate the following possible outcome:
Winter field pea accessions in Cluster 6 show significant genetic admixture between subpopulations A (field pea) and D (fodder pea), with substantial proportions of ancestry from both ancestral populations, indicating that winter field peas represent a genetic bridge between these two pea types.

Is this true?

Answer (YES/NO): NO